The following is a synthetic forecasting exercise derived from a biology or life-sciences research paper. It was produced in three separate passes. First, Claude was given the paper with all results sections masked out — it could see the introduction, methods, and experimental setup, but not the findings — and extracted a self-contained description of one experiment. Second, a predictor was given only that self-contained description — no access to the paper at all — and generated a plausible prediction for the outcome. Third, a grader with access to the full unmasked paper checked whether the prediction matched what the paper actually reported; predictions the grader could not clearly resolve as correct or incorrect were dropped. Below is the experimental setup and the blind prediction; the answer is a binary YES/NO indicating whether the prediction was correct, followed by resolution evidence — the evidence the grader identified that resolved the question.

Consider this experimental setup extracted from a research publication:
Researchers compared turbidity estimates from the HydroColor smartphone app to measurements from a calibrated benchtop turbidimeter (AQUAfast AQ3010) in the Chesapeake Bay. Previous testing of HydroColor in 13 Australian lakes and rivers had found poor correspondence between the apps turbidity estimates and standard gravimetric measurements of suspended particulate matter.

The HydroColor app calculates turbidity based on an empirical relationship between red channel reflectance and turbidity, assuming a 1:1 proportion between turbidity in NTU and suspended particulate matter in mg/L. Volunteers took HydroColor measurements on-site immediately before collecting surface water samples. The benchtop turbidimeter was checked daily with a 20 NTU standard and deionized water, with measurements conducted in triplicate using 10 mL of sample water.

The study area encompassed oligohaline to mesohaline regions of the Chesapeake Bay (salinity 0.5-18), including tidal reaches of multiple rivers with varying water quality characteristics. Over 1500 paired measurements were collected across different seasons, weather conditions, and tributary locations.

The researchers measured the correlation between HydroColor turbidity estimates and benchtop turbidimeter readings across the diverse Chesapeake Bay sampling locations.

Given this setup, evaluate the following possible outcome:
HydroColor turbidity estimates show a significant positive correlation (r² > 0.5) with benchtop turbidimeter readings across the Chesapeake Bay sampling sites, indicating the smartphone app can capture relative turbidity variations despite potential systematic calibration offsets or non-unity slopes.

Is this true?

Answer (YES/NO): NO